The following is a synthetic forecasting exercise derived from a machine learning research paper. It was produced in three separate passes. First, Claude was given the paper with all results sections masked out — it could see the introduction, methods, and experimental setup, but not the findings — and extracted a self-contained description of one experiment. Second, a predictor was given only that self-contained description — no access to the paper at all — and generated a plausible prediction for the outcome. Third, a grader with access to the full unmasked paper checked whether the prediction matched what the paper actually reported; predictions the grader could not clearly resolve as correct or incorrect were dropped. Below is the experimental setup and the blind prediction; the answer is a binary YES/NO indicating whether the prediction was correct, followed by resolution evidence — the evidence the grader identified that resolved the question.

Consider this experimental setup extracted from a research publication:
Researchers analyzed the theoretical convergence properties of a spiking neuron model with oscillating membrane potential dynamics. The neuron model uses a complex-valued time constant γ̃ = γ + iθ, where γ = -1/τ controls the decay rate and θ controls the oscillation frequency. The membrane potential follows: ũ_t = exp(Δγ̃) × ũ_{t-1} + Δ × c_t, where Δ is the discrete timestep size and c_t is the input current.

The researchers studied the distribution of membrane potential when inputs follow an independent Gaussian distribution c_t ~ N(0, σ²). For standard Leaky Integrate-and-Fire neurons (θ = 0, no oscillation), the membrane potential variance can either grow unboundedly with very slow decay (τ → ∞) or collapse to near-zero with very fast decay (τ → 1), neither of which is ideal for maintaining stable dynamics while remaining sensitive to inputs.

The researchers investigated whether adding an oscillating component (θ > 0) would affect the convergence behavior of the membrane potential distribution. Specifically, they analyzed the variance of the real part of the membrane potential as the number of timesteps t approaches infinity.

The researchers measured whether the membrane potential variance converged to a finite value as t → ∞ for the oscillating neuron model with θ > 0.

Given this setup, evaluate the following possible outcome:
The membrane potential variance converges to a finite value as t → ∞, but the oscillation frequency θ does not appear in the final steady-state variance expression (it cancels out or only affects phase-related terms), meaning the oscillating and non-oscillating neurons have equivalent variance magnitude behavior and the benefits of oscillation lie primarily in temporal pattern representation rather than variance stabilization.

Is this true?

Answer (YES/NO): YES